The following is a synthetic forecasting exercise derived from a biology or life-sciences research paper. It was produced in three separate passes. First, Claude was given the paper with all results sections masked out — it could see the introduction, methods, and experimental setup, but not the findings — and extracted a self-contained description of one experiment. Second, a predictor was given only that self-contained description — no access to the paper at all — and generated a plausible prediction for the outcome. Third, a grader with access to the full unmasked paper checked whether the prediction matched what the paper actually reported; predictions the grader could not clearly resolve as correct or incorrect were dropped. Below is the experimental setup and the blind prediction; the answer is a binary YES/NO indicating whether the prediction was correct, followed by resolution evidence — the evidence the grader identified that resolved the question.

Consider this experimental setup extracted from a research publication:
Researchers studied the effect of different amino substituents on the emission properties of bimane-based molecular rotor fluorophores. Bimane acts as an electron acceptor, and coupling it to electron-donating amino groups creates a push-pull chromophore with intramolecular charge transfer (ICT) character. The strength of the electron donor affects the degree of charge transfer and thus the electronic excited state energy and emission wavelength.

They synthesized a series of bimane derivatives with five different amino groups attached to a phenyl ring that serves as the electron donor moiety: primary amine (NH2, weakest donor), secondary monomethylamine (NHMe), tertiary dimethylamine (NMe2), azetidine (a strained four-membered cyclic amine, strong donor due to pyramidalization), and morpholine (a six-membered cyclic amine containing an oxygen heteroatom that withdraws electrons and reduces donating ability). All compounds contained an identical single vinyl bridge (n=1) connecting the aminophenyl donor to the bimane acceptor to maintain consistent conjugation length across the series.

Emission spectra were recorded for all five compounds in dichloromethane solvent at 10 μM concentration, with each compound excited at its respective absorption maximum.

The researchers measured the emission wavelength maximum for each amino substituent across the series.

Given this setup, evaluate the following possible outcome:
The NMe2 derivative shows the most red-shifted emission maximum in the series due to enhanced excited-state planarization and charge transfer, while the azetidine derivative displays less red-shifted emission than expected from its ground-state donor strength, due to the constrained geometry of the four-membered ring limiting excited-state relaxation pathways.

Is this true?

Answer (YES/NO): NO